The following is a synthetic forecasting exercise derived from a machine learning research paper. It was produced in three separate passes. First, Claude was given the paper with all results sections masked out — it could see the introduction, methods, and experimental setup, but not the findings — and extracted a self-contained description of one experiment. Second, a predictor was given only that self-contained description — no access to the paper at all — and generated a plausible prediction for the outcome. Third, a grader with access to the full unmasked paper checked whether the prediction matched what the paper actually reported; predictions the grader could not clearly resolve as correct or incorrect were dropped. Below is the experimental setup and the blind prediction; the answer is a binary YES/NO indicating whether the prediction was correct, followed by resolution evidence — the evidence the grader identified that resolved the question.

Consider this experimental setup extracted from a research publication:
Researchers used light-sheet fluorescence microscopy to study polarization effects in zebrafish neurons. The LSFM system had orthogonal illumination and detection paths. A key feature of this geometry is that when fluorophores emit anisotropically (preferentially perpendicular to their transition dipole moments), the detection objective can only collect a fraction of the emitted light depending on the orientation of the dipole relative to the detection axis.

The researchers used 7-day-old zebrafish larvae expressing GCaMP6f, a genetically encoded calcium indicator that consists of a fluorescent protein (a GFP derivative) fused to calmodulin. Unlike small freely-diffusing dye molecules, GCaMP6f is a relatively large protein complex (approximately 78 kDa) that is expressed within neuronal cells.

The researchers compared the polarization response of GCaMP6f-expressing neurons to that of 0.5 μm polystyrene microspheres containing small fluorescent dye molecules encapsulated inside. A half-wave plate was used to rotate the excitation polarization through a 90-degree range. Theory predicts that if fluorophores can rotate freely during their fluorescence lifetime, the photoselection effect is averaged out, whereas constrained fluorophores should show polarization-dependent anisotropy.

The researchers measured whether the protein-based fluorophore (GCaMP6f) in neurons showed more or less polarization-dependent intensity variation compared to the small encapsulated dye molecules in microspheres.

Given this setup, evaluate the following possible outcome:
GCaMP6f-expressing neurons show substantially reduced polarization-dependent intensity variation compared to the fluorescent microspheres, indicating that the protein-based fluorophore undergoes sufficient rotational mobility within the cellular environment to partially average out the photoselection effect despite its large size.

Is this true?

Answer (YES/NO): NO